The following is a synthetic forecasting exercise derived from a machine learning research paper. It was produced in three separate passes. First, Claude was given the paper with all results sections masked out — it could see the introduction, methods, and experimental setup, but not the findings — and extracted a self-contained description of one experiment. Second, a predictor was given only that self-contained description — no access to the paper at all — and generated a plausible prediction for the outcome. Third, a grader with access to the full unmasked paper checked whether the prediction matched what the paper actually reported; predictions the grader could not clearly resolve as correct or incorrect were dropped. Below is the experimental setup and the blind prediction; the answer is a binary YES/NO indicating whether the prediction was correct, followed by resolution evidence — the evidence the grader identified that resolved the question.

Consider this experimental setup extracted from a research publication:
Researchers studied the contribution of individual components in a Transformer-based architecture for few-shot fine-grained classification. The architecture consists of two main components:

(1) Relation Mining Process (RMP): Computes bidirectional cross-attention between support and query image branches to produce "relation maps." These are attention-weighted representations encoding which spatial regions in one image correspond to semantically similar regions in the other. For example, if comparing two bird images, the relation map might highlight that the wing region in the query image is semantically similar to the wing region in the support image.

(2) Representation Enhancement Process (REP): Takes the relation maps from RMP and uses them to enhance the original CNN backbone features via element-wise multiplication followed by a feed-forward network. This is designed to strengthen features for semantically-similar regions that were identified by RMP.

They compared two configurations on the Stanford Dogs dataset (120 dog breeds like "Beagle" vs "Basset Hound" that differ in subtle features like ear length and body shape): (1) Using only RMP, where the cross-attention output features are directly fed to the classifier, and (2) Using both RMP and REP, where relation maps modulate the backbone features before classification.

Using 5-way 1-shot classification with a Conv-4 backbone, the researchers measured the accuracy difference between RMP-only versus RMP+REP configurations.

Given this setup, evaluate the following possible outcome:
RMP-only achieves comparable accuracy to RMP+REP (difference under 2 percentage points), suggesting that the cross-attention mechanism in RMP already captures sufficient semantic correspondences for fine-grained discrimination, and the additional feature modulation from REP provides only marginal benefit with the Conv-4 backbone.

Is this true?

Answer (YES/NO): YES